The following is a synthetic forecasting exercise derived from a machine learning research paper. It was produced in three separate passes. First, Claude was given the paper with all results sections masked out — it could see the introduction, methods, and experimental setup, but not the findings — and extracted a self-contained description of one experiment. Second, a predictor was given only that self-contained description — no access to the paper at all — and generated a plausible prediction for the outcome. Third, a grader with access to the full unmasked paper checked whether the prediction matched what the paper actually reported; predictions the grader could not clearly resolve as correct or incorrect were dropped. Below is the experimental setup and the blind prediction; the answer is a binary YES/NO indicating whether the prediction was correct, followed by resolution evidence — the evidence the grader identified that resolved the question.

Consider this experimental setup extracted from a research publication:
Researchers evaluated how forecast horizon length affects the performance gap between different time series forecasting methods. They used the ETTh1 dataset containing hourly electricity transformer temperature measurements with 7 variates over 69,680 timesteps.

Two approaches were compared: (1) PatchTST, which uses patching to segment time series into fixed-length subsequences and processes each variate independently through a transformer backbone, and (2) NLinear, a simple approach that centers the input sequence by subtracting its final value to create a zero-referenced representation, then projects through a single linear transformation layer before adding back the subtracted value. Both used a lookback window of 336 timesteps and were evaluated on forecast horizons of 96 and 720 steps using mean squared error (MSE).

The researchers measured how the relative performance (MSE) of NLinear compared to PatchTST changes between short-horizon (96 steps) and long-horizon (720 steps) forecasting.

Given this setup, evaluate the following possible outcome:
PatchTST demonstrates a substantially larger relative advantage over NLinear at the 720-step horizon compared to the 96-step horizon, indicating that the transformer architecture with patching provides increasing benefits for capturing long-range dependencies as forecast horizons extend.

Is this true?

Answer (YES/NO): NO